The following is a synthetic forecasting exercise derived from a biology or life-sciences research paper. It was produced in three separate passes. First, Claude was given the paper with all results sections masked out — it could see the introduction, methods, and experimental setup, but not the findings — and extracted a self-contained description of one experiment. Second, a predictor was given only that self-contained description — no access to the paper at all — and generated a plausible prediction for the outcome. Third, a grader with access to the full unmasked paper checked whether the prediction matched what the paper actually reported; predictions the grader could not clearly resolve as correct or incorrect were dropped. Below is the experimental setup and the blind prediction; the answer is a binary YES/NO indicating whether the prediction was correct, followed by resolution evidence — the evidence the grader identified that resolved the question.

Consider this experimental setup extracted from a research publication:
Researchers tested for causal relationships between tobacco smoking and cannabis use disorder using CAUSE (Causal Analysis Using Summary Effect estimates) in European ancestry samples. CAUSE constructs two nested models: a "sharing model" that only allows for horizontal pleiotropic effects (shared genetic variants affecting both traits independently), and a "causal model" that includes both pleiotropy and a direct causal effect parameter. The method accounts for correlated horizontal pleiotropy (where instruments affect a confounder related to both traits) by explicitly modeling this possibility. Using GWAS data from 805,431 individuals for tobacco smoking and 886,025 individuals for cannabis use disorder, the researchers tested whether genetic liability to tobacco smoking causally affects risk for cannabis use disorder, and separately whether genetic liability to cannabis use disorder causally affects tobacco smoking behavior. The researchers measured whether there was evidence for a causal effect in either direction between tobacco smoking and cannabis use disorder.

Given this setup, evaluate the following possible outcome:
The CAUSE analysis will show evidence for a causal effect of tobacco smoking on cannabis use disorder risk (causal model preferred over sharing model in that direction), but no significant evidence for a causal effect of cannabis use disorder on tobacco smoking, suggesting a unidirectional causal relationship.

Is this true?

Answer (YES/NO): NO